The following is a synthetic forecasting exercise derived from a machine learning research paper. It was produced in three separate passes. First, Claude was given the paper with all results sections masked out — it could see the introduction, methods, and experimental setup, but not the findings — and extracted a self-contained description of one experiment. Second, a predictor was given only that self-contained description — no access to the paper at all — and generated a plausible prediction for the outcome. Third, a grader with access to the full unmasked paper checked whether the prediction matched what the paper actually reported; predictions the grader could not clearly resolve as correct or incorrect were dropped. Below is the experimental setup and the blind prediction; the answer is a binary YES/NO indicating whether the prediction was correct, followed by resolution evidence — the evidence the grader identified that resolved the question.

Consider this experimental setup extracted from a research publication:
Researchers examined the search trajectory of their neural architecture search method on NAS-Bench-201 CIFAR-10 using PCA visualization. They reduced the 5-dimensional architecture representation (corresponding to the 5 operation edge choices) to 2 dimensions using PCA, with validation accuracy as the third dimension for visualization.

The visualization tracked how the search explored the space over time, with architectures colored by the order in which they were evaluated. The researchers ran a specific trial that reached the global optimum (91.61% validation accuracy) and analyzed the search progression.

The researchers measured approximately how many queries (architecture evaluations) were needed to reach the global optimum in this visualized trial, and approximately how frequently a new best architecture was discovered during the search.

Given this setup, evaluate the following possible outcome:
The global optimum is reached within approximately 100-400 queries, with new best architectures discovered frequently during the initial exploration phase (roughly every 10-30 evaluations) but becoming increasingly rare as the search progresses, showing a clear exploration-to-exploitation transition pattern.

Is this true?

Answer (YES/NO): NO